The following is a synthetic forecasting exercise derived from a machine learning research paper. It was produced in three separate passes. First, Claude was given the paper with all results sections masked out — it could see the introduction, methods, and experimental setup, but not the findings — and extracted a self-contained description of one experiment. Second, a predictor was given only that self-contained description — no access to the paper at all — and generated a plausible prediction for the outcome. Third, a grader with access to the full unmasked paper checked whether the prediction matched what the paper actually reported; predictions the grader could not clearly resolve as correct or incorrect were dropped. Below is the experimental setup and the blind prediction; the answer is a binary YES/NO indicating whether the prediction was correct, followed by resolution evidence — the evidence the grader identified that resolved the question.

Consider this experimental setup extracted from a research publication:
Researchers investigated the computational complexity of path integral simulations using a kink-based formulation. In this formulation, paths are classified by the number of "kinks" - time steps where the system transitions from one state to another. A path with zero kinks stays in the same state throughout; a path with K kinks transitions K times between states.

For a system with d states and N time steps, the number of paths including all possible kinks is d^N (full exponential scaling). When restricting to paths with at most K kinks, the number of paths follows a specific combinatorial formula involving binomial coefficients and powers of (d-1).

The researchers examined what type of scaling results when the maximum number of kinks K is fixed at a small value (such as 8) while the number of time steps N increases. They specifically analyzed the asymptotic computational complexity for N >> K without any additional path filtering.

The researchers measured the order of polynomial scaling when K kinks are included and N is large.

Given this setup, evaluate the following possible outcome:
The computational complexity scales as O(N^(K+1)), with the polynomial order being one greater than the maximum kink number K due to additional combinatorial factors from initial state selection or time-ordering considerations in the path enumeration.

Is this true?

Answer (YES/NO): NO